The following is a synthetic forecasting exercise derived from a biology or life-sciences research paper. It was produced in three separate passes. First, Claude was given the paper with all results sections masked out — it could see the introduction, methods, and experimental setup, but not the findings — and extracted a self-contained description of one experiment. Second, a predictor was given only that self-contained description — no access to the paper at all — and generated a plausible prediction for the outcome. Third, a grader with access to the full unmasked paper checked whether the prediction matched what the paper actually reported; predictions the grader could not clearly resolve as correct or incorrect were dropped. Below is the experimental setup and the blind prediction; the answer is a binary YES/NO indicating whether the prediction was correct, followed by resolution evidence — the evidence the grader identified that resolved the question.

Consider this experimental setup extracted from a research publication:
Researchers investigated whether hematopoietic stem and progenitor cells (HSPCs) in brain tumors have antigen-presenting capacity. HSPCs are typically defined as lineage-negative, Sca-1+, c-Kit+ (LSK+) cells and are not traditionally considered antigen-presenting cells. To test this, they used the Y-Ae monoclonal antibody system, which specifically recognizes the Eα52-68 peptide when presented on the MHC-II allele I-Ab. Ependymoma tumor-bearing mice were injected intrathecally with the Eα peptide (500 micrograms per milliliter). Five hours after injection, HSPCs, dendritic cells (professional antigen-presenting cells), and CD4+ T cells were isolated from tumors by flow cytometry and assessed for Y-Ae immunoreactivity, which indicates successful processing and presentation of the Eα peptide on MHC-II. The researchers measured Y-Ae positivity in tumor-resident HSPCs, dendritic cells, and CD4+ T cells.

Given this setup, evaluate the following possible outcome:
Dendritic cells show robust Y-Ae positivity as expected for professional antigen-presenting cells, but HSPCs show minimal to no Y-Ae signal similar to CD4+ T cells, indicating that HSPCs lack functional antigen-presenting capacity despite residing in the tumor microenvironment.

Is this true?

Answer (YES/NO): NO